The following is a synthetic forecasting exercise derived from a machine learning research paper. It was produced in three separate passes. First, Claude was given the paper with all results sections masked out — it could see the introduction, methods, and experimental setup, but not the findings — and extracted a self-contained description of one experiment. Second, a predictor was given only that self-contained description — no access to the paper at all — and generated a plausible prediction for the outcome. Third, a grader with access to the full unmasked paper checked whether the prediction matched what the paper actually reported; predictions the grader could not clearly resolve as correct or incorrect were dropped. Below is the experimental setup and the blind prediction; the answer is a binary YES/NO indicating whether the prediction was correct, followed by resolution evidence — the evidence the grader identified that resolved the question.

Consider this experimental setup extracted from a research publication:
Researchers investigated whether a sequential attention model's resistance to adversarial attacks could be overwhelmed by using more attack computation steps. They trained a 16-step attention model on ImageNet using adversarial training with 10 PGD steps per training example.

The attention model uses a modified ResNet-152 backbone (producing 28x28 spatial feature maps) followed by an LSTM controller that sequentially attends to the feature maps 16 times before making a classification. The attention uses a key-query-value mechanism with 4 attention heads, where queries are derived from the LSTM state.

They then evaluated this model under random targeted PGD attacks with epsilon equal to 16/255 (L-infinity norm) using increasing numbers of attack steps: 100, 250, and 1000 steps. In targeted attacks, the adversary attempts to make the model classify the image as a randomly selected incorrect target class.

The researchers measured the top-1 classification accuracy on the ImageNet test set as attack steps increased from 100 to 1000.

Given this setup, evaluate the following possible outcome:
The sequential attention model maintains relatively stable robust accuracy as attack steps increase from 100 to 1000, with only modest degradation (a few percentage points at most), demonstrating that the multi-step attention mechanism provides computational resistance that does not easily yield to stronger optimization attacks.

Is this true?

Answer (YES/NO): NO